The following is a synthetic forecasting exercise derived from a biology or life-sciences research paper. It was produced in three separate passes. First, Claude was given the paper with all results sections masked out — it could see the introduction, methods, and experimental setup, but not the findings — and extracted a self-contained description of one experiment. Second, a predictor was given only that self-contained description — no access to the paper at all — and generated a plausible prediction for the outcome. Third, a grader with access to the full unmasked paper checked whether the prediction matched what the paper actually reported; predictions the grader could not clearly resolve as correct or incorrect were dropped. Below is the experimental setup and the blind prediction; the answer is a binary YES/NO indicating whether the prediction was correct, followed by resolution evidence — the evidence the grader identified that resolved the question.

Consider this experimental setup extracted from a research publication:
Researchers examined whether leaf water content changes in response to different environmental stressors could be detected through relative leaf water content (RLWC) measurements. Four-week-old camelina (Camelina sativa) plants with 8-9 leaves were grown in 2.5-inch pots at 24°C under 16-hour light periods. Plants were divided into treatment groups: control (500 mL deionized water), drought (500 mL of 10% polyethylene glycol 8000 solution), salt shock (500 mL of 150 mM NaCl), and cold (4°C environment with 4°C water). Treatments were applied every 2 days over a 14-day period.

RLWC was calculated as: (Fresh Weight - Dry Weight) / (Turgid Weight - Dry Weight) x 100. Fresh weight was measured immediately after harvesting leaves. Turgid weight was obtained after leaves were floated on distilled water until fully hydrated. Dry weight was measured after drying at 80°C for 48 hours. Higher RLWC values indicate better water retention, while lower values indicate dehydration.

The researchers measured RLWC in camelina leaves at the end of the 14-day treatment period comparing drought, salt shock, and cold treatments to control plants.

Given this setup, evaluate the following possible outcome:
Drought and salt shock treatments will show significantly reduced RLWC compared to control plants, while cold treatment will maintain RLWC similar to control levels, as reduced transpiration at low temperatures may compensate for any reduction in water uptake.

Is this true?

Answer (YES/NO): YES